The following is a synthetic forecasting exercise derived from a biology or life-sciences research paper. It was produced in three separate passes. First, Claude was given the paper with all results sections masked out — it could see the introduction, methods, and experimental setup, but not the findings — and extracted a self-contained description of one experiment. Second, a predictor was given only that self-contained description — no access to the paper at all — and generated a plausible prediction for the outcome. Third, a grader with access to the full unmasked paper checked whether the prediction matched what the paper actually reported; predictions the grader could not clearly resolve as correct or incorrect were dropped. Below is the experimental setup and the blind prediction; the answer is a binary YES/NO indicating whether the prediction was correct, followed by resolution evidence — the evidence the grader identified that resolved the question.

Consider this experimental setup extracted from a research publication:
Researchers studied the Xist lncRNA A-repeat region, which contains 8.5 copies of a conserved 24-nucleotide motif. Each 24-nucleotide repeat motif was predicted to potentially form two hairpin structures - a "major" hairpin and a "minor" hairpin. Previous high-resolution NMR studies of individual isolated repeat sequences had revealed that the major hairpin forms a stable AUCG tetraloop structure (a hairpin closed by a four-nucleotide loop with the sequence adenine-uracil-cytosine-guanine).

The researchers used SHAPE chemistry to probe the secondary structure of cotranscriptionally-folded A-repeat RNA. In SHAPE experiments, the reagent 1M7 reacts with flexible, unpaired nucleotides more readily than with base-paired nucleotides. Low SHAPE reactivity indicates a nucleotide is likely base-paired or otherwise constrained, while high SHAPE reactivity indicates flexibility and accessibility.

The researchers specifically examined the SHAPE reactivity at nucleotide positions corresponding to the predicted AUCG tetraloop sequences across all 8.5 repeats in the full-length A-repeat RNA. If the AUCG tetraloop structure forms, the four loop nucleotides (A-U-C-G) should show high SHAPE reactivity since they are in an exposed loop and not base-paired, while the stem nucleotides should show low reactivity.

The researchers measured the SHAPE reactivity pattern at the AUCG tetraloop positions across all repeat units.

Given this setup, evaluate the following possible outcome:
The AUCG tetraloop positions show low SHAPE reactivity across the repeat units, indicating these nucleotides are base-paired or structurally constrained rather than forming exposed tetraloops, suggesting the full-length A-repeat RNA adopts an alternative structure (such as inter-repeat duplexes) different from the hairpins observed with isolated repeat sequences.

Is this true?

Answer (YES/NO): NO